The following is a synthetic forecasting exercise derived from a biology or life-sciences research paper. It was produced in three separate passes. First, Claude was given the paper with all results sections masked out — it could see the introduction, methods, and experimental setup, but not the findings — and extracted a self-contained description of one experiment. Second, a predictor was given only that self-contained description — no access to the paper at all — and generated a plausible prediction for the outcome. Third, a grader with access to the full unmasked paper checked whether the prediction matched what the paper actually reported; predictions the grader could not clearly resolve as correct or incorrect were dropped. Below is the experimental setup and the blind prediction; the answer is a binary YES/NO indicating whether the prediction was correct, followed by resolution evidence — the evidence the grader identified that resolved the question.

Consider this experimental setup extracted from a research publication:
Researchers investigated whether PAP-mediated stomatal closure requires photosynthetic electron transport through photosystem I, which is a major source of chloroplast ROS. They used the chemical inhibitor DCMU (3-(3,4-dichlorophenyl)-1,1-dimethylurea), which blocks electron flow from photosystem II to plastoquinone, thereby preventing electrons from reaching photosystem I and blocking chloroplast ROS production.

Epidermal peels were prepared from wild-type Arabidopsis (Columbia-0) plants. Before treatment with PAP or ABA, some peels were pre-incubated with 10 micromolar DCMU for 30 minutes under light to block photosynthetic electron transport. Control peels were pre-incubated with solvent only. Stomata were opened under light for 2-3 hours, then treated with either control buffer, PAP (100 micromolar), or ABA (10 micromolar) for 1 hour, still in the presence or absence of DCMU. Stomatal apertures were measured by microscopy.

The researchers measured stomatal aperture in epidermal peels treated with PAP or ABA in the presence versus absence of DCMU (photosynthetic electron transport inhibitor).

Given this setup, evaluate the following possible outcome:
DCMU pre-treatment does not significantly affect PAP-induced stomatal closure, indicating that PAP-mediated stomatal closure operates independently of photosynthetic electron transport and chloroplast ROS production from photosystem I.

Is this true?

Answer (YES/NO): NO